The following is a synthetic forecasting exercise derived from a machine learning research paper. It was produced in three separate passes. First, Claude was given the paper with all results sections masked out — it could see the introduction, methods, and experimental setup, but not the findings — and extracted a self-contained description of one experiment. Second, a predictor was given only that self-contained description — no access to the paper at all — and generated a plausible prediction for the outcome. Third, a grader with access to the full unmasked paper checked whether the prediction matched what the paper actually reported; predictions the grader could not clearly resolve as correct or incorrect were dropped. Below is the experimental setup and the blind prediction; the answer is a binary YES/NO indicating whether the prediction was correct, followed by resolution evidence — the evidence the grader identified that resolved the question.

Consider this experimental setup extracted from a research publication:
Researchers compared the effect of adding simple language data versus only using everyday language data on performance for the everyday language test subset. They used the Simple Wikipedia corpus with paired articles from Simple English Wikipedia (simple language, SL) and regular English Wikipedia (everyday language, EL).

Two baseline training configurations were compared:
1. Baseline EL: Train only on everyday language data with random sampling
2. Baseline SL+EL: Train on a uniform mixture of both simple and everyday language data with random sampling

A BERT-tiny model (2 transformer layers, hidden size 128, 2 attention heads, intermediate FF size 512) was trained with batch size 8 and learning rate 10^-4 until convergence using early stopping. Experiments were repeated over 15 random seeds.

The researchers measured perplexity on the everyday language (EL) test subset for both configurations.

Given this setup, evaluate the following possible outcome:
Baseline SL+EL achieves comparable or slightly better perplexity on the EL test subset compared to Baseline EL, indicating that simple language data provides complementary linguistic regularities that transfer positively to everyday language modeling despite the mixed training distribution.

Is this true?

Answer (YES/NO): NO